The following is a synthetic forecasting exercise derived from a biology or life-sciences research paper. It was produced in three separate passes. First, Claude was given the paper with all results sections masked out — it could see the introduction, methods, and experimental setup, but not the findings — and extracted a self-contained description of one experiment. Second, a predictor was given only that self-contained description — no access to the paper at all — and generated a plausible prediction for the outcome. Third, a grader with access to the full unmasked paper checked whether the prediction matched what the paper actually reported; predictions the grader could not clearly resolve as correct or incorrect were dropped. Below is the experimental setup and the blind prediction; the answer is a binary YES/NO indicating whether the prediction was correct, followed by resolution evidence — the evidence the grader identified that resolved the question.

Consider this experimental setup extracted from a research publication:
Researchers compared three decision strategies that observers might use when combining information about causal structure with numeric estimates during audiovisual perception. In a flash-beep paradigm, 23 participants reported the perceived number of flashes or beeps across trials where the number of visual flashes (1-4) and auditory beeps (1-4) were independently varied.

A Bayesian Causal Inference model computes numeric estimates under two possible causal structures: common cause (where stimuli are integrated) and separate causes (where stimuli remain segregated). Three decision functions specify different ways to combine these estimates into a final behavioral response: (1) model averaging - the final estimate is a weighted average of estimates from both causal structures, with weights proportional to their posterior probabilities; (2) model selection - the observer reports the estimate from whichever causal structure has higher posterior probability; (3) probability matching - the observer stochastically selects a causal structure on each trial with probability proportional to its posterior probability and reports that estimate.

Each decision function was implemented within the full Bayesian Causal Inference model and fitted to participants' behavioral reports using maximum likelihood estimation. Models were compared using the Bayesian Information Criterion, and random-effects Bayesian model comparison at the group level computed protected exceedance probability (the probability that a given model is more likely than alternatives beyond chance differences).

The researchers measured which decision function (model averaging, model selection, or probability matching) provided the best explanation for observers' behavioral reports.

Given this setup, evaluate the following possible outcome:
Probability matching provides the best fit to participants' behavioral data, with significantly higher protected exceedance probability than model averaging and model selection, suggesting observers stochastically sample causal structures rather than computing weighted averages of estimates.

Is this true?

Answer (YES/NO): NO